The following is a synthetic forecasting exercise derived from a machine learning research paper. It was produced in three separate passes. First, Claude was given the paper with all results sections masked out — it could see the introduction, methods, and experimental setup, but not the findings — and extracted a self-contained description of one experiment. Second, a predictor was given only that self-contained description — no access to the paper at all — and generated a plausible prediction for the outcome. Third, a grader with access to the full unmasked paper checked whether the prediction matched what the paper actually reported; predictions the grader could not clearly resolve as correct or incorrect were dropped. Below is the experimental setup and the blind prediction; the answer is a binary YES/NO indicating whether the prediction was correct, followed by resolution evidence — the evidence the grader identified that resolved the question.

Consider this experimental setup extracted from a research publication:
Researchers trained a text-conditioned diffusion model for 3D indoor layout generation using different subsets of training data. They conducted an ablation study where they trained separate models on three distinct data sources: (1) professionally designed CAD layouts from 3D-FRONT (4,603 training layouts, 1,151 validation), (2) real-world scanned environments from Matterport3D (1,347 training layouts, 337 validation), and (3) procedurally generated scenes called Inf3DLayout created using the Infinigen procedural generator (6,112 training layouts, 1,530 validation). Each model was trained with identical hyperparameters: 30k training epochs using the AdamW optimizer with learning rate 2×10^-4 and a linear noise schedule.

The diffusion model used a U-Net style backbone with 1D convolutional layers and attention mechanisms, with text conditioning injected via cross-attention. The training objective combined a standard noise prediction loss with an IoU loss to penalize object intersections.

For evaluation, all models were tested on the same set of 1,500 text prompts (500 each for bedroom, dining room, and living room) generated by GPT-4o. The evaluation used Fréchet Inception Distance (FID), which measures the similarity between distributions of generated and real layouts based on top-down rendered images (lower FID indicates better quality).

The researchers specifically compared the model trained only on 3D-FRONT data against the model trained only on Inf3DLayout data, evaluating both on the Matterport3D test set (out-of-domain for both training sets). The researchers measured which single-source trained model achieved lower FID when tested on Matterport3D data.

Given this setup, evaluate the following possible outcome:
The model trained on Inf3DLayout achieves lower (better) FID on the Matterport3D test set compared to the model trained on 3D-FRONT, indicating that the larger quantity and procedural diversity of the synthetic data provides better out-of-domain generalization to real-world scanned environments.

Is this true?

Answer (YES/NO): NO